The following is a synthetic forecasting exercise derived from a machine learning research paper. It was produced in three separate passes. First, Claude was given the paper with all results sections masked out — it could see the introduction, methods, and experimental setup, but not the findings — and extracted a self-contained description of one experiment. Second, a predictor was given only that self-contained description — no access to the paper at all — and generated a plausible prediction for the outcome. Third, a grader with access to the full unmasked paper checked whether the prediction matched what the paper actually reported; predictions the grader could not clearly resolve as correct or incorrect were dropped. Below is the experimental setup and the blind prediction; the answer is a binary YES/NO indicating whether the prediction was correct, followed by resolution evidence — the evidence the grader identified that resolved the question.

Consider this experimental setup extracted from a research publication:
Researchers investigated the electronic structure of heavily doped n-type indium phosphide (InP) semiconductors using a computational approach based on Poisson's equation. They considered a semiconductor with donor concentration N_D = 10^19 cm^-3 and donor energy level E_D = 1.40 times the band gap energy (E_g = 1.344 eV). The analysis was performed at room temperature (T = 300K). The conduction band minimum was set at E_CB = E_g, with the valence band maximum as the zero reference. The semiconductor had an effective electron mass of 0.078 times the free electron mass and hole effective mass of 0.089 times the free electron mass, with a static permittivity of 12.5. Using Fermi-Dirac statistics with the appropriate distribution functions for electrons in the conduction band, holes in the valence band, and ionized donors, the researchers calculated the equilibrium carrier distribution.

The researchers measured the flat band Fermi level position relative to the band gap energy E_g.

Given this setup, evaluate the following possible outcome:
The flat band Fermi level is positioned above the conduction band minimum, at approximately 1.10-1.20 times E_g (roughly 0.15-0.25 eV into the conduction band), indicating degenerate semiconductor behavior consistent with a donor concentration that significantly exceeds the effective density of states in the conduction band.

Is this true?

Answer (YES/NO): YES